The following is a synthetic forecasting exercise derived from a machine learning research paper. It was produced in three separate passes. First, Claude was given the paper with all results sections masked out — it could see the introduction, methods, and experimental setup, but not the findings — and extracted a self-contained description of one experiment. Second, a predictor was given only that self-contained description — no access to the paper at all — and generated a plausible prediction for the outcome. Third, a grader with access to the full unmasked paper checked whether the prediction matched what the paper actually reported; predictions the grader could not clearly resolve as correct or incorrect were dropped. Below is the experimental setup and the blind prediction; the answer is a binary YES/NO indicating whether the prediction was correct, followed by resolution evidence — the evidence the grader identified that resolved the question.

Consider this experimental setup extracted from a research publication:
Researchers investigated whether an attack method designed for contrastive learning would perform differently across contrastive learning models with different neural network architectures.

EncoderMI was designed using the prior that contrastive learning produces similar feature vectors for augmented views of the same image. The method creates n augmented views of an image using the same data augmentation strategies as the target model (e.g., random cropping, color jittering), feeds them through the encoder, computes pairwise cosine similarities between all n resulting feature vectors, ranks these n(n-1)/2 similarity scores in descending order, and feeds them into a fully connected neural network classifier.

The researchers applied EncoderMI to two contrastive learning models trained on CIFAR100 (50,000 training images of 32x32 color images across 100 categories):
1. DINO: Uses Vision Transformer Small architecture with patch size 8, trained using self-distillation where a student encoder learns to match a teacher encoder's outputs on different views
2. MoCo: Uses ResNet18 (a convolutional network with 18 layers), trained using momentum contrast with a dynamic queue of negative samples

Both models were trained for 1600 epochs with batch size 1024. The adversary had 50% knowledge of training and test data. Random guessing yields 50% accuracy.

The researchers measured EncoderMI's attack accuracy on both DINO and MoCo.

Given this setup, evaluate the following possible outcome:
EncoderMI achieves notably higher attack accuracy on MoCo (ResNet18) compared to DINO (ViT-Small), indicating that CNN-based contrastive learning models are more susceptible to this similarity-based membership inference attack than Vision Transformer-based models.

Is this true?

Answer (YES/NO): NO